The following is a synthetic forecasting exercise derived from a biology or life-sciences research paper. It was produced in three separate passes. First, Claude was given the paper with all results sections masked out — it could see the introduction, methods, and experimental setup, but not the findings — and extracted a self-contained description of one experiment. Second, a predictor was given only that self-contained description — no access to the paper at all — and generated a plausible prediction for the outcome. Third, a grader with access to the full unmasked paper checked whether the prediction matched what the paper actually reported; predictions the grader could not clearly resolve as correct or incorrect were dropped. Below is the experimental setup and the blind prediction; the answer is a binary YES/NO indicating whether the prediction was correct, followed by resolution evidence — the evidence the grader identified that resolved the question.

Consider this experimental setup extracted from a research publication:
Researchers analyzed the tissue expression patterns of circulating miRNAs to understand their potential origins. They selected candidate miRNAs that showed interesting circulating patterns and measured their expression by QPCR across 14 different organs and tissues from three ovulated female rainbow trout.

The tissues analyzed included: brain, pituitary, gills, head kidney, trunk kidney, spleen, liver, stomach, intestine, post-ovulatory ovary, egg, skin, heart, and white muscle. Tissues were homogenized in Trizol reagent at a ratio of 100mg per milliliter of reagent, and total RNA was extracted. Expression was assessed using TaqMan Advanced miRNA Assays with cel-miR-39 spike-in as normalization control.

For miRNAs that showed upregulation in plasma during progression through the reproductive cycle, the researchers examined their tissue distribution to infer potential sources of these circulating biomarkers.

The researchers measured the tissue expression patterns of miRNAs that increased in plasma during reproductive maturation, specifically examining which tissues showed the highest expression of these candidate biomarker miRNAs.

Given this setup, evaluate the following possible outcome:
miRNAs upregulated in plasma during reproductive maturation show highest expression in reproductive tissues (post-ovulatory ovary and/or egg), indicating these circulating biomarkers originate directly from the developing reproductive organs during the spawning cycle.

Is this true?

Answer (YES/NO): NO